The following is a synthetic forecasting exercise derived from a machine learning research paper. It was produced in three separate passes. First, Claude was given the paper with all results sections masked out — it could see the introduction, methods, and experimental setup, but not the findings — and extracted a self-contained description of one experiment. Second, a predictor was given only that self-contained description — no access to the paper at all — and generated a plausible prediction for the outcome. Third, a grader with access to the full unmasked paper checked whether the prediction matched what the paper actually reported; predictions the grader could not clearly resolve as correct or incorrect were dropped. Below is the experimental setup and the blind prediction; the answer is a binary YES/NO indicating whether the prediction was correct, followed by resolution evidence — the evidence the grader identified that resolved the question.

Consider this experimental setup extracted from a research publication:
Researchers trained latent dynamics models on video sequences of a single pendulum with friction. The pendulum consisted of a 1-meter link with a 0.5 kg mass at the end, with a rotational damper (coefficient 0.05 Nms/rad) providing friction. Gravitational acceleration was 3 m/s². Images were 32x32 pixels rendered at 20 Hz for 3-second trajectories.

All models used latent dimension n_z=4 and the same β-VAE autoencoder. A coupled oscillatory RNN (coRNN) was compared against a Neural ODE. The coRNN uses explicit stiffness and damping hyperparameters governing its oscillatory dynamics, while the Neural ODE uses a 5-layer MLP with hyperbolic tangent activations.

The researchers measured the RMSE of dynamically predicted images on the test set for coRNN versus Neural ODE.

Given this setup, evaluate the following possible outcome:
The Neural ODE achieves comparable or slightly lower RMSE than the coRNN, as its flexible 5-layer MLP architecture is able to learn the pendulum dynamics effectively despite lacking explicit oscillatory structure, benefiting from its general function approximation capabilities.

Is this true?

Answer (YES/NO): YES